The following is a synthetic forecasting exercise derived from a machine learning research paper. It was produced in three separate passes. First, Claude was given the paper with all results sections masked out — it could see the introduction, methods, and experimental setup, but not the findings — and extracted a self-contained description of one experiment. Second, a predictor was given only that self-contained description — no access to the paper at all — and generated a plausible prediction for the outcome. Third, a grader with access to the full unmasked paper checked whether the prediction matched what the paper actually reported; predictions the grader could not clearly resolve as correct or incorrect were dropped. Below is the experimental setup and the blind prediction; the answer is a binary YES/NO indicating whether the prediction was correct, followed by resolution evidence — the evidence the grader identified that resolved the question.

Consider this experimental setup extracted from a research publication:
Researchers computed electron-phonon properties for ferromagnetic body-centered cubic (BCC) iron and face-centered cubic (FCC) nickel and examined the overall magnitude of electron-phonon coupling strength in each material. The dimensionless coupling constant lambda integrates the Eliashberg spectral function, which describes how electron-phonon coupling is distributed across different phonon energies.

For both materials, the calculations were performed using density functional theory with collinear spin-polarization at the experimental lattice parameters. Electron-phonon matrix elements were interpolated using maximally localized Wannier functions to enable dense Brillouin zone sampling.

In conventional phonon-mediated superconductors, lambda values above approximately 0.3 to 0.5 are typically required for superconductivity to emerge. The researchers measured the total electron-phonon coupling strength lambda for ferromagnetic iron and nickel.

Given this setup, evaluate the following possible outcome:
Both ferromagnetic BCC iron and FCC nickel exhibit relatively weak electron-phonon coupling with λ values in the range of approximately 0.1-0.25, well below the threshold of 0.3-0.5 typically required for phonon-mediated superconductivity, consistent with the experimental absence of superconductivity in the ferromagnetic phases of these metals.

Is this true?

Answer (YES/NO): NO